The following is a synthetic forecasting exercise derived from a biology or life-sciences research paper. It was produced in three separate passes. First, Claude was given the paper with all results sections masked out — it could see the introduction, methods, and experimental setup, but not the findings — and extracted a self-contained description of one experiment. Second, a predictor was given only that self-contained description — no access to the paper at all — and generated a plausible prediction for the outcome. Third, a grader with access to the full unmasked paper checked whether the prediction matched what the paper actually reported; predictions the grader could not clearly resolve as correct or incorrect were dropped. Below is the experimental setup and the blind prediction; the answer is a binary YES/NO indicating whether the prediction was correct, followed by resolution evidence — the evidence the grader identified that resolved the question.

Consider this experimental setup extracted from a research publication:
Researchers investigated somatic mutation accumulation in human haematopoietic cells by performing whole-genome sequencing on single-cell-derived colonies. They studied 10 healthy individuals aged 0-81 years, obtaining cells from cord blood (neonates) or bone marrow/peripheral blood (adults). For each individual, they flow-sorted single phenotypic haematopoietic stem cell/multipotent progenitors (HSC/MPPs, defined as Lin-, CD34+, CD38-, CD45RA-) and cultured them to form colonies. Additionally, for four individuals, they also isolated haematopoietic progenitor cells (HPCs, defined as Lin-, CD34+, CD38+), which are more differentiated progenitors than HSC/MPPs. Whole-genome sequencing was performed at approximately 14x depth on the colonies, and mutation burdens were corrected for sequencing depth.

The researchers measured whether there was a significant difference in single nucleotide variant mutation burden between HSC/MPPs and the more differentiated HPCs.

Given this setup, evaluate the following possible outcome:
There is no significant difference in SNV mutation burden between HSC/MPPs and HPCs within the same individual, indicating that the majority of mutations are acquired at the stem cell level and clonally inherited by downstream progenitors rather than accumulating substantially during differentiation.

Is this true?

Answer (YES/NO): YES